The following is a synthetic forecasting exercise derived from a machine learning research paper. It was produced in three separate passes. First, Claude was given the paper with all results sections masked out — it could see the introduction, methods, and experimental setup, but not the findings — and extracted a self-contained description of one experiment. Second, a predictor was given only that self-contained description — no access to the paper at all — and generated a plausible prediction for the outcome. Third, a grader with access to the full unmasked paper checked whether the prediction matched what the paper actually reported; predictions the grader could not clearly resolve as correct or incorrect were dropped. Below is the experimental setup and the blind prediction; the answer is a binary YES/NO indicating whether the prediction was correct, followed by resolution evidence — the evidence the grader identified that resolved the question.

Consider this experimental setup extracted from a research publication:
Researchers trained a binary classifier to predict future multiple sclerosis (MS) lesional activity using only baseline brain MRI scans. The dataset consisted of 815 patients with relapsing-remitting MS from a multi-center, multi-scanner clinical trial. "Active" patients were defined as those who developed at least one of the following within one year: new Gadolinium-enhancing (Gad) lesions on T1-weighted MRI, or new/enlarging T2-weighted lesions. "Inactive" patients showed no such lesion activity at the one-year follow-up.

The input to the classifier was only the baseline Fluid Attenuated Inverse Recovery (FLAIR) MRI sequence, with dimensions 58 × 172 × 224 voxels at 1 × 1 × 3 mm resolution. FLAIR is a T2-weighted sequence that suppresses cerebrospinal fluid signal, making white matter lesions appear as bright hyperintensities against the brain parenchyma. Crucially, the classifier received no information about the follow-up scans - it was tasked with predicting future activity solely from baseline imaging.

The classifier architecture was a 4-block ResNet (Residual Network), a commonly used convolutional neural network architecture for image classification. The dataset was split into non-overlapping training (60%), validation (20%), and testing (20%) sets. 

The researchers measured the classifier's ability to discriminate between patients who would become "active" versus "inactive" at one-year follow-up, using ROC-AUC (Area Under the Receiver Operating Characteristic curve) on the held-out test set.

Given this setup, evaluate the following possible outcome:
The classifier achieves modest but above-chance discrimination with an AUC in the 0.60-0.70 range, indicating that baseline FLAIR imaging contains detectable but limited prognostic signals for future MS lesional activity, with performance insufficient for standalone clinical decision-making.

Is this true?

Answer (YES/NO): NO